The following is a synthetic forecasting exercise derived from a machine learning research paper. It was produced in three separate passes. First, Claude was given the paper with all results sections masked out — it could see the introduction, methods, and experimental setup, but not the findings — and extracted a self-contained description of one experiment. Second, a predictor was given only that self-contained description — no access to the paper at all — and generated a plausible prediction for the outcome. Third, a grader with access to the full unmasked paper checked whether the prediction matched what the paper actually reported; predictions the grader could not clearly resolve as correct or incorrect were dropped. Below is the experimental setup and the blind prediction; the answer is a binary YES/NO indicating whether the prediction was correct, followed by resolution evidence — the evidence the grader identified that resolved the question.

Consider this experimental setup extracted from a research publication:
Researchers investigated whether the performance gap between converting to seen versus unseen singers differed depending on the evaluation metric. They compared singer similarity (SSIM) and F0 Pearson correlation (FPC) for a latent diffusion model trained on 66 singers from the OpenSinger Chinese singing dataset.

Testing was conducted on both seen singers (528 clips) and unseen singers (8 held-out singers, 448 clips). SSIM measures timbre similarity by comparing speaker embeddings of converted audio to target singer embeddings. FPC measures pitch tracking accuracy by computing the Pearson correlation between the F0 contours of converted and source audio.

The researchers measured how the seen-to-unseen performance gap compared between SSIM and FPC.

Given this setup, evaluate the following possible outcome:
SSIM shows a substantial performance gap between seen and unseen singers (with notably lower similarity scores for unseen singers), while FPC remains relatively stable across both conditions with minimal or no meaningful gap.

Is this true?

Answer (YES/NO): YES